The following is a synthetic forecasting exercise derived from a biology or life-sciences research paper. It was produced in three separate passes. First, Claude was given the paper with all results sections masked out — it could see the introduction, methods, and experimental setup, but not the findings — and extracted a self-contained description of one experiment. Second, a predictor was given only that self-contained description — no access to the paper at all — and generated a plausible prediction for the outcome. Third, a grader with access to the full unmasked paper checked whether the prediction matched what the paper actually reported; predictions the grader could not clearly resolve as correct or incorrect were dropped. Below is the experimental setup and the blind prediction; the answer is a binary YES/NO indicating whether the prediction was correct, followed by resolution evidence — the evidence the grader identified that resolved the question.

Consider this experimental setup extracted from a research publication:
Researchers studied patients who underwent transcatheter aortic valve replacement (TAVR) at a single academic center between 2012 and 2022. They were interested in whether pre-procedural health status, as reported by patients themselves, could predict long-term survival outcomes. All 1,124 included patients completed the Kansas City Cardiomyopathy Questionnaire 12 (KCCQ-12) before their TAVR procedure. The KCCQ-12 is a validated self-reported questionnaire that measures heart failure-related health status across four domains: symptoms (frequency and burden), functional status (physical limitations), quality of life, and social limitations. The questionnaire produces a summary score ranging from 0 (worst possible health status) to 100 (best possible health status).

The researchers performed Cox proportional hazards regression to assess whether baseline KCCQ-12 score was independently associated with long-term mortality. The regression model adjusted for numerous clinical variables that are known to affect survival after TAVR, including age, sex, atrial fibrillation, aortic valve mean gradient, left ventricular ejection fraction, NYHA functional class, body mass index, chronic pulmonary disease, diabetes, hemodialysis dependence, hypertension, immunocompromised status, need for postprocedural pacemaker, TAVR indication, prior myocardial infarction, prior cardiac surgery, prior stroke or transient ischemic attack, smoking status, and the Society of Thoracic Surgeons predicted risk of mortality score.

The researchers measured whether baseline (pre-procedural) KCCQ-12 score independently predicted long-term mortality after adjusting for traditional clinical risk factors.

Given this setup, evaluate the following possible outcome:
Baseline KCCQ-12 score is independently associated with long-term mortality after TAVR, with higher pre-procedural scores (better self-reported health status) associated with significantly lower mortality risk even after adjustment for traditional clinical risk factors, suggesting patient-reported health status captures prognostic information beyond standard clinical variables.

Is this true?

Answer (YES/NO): YES